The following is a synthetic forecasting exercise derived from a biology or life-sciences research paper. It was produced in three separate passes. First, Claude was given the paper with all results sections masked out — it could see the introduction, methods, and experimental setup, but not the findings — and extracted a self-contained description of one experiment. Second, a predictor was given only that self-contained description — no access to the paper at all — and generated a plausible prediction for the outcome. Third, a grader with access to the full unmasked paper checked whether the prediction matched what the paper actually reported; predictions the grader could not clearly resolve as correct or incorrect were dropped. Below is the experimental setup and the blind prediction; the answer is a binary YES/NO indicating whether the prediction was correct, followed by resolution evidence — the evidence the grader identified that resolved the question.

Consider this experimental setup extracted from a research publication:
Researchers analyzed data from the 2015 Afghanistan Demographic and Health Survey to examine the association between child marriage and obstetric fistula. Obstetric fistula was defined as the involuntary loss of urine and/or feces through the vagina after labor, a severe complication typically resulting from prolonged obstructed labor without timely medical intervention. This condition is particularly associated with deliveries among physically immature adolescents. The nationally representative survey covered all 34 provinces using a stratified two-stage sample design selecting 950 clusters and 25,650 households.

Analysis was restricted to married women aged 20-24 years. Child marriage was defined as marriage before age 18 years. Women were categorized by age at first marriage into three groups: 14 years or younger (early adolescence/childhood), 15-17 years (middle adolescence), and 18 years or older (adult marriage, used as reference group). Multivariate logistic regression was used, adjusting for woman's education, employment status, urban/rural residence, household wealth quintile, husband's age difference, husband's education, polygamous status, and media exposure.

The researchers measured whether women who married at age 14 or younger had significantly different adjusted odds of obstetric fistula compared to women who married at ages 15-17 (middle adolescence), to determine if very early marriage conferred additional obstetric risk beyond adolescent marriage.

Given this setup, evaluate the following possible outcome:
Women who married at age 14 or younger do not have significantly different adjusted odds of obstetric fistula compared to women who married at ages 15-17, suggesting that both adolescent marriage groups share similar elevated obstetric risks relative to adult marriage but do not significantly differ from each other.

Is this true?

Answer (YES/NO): NO